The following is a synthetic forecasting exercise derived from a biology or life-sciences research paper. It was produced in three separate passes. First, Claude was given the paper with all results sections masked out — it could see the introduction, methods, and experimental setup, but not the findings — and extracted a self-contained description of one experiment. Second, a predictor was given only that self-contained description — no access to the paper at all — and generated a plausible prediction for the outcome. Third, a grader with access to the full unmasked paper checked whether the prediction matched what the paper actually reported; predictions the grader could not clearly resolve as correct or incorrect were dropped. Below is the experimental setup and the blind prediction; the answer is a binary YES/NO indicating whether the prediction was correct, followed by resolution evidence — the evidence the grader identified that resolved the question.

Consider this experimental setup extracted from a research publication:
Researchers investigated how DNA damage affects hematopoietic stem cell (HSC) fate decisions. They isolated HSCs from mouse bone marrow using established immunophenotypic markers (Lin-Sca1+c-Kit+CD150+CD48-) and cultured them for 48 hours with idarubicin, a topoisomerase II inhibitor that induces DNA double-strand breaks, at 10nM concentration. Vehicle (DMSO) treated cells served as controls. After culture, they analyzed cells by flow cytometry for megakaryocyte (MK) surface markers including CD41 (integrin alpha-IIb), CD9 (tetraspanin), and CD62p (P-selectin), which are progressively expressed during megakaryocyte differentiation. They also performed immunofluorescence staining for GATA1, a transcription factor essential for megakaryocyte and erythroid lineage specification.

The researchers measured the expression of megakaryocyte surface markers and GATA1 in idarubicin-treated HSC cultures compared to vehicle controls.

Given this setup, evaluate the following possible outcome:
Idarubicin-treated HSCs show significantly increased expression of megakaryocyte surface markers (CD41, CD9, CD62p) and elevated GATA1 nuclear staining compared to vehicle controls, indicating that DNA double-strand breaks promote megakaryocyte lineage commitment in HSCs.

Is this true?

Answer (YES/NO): YES